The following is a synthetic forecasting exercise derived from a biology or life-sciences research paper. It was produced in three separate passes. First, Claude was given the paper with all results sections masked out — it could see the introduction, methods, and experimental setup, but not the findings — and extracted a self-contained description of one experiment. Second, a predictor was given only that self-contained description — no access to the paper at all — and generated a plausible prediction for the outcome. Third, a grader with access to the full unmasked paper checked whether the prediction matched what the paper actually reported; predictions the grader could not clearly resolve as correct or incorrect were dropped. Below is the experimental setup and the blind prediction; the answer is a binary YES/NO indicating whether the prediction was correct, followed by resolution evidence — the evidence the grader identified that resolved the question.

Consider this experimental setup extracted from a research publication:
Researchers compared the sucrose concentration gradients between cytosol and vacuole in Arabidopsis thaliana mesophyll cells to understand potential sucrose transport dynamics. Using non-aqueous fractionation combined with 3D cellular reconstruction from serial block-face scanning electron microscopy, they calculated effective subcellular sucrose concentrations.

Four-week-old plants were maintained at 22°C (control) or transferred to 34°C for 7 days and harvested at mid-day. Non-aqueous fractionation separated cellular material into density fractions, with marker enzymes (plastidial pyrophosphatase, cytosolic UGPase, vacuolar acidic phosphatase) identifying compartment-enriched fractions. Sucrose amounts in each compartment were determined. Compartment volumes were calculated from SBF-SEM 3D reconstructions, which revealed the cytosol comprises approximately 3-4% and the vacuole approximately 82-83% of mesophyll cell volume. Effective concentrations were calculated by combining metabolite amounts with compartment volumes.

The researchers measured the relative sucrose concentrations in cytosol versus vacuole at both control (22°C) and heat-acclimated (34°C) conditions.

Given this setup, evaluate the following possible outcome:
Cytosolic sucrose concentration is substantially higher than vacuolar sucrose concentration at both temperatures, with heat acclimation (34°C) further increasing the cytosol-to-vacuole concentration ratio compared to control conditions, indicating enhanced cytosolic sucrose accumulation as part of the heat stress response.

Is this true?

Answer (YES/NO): NO